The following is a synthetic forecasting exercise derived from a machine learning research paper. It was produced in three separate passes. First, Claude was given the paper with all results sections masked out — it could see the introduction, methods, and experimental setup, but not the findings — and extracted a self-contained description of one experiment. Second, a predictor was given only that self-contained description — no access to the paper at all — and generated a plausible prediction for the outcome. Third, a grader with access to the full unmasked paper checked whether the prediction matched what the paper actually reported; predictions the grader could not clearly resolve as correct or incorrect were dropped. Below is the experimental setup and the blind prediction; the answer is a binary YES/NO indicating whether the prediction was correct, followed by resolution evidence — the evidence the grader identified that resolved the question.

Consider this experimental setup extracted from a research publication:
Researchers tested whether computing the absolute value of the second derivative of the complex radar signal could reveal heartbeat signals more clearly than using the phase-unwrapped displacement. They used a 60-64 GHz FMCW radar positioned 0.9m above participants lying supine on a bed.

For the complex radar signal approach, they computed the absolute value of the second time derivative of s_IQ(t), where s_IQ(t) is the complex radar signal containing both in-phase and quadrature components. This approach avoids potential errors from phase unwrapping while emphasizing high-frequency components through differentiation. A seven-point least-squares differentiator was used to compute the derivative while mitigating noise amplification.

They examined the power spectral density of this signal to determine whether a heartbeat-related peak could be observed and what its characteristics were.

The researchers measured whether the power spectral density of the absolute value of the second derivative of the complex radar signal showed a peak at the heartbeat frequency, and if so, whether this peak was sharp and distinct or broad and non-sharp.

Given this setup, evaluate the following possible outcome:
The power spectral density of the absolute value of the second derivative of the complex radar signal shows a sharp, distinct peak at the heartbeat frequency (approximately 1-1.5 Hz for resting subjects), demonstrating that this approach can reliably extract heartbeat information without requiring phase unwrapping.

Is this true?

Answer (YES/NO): NO